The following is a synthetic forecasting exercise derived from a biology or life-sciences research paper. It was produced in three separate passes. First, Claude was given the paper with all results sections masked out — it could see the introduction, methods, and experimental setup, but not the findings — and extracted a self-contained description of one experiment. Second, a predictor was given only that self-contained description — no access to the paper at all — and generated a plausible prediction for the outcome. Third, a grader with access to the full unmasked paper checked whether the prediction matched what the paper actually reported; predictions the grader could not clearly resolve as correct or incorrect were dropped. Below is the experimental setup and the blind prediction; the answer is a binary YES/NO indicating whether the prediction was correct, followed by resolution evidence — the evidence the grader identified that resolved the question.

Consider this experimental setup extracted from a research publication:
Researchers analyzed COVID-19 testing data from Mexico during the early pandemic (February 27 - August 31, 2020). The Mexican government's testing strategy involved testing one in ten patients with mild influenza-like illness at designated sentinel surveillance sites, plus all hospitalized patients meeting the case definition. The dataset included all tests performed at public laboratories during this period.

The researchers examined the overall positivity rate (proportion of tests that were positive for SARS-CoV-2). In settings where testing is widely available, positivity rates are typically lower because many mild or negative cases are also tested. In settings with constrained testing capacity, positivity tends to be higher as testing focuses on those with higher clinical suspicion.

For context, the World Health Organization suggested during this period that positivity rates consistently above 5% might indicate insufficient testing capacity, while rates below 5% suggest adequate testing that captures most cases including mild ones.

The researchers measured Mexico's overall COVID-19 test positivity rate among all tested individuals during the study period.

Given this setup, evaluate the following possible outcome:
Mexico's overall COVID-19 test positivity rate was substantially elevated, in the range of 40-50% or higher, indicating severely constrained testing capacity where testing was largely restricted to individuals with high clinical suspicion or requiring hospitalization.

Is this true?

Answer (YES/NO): YES